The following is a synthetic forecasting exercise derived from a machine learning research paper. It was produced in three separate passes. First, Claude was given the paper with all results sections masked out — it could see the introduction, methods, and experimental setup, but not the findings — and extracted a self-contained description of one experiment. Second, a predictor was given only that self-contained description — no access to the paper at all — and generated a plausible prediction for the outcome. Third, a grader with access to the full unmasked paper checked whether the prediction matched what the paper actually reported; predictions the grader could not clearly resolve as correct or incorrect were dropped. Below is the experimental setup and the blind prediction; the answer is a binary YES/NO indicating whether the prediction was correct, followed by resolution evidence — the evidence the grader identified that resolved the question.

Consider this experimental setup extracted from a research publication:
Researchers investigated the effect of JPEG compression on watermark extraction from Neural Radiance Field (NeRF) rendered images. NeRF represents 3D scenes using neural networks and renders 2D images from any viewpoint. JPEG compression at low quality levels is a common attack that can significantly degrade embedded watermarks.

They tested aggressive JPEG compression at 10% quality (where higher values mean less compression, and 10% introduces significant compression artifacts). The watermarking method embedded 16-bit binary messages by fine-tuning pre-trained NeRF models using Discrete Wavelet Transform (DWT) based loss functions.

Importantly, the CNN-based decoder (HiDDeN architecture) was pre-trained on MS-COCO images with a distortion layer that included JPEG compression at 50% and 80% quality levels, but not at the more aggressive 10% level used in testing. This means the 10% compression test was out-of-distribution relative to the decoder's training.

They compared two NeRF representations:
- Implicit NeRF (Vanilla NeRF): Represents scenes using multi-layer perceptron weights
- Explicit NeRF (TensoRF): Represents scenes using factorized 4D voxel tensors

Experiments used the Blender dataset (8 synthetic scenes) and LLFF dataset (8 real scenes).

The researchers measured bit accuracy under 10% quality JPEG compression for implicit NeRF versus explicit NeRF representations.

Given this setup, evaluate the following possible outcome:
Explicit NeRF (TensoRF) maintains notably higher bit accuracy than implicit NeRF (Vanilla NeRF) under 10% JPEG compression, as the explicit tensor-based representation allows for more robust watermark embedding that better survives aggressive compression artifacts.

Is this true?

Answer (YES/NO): NO